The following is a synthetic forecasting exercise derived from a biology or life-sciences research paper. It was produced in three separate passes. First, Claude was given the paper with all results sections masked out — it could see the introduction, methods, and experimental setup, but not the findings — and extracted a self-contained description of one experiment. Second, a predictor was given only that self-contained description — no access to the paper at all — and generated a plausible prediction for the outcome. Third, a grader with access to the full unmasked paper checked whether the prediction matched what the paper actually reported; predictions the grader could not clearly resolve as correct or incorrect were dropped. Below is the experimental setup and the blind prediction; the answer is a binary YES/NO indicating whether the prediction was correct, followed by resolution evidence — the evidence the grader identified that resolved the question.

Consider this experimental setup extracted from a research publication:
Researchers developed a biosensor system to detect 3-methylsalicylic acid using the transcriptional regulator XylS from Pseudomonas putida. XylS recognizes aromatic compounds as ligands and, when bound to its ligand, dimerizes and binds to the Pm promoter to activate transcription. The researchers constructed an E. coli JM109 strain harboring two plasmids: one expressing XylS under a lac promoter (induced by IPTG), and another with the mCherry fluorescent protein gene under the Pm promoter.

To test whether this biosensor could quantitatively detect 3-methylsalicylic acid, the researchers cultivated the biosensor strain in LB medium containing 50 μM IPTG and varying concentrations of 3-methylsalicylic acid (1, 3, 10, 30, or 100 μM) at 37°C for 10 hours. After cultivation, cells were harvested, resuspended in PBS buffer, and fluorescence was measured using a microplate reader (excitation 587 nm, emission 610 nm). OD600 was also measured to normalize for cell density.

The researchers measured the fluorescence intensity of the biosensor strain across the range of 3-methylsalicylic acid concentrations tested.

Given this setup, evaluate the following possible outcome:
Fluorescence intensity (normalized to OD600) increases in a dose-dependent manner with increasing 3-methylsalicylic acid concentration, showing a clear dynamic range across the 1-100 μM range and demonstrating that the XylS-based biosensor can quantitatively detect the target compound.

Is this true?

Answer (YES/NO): NO